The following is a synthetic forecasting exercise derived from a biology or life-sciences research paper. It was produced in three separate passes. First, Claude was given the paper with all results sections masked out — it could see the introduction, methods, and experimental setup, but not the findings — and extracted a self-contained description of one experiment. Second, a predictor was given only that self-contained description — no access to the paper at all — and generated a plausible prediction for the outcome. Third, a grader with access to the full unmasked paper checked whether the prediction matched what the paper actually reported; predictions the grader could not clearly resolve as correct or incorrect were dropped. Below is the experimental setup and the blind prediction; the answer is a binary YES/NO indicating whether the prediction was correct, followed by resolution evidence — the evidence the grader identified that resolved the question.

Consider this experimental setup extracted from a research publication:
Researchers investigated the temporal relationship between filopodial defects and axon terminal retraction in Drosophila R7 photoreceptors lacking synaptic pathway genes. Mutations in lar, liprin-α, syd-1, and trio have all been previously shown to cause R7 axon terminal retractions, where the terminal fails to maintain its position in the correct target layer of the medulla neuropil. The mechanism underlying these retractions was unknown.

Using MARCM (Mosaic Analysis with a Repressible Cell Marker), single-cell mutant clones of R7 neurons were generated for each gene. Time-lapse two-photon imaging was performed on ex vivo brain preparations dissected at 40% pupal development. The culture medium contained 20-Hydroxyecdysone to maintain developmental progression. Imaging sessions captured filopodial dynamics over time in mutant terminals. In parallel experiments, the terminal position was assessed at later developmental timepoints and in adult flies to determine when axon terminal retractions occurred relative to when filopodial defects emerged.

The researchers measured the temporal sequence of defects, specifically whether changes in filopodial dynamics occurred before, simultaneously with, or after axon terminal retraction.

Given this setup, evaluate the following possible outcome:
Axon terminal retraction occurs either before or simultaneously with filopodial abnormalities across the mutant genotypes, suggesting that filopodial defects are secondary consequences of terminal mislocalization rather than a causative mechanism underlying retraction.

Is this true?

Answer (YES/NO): NO